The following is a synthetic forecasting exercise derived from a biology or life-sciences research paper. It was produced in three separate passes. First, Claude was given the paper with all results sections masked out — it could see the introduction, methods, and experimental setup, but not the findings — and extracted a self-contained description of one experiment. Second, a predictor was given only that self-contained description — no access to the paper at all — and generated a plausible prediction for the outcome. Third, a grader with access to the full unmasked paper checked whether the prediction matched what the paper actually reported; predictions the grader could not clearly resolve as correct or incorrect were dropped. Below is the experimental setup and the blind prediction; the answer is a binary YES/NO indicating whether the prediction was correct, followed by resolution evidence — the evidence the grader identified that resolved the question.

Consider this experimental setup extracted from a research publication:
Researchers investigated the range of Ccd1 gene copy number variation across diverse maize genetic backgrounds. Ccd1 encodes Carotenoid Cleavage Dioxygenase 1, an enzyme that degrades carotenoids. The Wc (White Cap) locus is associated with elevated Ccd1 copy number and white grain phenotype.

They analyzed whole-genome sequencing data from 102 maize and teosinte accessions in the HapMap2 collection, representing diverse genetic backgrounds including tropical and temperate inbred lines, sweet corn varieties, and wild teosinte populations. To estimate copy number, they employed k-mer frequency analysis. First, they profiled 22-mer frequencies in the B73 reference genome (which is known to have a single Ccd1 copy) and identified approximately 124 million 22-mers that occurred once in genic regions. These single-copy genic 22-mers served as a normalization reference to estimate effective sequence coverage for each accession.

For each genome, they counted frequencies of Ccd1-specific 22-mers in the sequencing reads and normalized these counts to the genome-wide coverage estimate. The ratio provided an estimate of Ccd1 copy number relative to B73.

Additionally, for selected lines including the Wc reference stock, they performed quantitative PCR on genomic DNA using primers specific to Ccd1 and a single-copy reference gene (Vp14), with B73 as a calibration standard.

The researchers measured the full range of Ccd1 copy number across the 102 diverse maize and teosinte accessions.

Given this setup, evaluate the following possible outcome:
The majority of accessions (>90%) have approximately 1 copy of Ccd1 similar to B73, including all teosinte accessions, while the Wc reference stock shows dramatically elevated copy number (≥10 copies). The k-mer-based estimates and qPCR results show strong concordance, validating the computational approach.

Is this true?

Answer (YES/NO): NO